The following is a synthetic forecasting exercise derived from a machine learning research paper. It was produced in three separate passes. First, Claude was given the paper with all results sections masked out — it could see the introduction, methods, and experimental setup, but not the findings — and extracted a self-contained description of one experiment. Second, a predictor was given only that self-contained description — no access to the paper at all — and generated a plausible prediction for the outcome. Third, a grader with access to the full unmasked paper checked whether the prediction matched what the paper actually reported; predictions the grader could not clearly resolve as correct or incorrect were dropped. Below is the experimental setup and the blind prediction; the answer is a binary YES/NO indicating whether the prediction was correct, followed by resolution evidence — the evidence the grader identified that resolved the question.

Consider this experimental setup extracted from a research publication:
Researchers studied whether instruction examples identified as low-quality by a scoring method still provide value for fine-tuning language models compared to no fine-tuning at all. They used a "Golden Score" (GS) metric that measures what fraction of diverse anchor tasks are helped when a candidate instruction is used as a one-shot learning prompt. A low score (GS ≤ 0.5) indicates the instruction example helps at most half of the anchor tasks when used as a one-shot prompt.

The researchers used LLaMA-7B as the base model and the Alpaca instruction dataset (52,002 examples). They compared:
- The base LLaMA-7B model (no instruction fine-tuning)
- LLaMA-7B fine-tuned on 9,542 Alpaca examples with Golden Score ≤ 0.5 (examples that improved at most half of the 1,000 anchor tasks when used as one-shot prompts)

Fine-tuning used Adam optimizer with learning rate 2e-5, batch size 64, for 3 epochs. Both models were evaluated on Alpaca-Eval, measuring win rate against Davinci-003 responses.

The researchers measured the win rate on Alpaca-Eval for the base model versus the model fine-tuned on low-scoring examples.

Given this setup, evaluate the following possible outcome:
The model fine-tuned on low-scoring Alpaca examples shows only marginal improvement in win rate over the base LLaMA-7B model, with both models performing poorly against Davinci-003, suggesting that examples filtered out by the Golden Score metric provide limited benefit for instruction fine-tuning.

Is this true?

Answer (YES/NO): NO